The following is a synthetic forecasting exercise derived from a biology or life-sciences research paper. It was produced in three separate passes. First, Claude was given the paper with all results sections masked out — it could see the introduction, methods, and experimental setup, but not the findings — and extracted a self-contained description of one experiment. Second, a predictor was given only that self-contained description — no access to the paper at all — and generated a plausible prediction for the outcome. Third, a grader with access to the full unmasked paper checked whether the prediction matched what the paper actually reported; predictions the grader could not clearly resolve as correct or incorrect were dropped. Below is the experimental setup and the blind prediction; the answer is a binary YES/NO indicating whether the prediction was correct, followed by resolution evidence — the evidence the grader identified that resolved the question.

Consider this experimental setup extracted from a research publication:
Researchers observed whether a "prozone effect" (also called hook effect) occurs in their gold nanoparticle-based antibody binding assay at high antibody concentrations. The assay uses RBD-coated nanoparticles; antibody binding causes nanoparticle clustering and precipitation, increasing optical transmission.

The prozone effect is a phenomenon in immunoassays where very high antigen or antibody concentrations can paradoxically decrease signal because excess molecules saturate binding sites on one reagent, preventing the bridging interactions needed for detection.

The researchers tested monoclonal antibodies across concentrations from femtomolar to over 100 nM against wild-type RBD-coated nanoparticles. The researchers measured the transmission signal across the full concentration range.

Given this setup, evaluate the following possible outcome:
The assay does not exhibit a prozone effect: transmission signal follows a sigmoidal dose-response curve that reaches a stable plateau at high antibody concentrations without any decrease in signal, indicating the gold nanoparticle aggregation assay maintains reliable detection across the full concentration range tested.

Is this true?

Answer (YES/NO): NO